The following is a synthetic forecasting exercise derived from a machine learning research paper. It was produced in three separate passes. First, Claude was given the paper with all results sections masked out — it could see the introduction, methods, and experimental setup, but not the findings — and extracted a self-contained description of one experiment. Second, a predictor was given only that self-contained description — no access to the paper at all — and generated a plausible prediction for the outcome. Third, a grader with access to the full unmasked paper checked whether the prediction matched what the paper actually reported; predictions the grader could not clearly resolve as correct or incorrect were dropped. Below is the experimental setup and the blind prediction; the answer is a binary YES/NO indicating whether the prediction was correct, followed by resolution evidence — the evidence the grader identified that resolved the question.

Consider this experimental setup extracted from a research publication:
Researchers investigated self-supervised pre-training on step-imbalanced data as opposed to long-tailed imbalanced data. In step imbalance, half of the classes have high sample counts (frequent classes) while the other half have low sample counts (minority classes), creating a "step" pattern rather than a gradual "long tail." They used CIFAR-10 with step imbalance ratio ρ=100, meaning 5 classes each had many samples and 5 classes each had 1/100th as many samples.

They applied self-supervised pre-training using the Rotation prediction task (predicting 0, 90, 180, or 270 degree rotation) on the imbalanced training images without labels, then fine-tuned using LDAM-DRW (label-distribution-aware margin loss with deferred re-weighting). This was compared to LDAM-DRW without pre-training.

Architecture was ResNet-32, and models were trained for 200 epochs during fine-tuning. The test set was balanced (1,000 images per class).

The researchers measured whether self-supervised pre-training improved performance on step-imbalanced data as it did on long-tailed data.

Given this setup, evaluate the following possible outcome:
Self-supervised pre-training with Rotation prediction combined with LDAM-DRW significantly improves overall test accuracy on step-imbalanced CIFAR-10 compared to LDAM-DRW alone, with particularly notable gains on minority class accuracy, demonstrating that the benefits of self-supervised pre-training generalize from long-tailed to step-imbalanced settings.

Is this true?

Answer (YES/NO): NO